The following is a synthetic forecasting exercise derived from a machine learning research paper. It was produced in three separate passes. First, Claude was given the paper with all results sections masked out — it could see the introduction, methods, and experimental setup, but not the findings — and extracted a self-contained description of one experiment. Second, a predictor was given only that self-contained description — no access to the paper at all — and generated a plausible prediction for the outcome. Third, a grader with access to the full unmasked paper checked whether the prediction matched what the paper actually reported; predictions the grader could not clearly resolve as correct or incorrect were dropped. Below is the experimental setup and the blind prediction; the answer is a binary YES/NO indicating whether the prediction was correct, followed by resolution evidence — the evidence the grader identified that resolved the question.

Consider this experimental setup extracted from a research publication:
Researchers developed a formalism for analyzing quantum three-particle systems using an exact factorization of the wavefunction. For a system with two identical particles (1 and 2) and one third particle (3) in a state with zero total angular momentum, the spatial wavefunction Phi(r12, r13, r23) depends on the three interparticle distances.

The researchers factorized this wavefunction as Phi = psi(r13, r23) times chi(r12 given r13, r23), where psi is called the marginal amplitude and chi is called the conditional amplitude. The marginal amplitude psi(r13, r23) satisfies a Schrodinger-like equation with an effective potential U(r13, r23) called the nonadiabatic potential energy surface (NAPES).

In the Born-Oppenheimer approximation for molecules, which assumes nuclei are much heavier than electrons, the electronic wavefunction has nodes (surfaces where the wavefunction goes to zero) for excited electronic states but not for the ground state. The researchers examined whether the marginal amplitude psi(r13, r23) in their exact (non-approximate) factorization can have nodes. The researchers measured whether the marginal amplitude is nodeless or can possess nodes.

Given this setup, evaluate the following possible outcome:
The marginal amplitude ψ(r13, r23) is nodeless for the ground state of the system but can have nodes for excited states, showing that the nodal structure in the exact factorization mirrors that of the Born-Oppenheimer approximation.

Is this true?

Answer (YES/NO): NO